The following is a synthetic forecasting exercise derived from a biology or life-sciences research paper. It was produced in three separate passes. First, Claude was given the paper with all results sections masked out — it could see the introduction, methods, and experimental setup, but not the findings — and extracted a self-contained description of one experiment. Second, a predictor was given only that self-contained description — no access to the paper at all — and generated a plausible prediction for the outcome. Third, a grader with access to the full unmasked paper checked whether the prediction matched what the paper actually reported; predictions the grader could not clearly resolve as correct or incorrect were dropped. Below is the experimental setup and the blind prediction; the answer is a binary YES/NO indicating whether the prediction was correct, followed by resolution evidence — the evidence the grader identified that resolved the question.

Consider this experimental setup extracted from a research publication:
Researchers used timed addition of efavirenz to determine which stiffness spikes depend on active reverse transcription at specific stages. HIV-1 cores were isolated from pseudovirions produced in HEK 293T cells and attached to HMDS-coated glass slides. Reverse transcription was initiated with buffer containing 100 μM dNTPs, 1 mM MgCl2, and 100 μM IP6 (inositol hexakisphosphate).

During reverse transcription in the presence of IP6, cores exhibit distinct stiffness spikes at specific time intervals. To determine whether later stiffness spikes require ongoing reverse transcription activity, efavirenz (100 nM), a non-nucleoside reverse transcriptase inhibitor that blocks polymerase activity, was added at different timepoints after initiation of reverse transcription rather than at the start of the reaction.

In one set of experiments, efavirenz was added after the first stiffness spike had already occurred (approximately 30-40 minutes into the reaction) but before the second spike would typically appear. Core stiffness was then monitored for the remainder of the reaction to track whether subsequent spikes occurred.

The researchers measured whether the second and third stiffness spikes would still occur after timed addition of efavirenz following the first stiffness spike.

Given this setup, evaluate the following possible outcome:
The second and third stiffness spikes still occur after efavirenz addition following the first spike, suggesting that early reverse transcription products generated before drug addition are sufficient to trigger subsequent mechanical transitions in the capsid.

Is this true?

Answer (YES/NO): NO